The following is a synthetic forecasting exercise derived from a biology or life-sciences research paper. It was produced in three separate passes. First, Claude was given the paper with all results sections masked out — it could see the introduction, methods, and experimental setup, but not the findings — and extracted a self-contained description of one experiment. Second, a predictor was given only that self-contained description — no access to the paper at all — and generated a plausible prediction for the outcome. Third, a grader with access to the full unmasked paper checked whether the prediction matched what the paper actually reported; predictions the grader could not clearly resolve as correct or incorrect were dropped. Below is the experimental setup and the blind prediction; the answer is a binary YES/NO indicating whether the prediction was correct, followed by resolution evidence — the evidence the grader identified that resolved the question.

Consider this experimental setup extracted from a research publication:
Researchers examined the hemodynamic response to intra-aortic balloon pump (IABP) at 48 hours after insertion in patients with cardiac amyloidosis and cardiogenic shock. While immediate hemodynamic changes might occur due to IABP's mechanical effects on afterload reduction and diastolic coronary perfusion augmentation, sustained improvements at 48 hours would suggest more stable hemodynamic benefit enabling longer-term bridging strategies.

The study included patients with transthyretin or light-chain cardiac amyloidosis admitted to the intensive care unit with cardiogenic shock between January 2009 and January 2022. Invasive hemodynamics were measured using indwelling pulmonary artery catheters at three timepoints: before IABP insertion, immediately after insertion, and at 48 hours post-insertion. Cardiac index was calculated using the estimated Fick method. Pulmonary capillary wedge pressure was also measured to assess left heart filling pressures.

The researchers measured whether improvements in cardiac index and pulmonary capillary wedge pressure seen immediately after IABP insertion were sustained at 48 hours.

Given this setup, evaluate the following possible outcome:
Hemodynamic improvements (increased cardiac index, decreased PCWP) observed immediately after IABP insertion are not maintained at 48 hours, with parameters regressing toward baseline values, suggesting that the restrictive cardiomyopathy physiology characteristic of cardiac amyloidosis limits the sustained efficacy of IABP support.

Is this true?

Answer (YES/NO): NO